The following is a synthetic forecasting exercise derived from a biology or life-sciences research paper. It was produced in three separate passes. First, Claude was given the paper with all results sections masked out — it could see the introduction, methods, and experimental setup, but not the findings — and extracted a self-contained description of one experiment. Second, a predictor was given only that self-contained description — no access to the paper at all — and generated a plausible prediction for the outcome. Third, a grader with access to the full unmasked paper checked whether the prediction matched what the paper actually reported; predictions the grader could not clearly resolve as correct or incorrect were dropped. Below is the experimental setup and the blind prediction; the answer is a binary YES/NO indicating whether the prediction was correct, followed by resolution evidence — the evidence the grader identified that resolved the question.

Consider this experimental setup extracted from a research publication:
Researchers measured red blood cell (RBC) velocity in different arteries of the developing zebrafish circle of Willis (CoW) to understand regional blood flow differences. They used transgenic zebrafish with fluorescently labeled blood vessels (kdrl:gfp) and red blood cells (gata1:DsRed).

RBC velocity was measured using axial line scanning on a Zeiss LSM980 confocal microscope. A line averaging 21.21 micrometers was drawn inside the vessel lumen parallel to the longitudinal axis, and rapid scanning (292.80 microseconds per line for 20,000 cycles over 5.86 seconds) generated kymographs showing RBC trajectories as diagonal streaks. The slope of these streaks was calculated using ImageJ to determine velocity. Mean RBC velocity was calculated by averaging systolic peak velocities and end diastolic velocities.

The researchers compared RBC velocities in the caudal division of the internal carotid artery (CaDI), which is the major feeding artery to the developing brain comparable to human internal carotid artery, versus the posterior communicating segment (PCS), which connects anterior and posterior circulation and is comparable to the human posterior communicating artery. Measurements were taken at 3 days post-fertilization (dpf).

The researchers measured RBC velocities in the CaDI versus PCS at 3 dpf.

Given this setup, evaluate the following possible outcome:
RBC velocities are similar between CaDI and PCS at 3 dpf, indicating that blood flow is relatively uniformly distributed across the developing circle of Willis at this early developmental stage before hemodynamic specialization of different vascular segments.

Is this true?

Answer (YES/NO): NO